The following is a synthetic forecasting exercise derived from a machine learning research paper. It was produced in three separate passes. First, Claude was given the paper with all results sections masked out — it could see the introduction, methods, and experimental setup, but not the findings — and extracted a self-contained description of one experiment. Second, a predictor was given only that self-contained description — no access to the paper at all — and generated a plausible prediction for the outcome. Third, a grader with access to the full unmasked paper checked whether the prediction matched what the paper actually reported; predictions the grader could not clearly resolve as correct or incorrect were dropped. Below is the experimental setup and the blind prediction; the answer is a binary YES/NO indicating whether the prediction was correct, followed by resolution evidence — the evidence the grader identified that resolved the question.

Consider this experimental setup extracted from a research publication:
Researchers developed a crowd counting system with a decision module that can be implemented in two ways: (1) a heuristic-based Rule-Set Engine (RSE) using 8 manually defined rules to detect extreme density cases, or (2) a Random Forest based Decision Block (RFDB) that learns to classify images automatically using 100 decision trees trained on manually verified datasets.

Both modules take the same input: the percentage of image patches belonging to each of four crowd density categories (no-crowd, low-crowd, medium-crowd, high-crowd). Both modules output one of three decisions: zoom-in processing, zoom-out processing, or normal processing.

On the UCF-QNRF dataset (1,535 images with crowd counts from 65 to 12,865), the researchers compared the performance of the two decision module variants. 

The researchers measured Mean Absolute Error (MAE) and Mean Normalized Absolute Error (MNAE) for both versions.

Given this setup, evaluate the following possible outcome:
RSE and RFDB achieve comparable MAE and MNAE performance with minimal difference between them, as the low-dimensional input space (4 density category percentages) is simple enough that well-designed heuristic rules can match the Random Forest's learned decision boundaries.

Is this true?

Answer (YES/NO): NO